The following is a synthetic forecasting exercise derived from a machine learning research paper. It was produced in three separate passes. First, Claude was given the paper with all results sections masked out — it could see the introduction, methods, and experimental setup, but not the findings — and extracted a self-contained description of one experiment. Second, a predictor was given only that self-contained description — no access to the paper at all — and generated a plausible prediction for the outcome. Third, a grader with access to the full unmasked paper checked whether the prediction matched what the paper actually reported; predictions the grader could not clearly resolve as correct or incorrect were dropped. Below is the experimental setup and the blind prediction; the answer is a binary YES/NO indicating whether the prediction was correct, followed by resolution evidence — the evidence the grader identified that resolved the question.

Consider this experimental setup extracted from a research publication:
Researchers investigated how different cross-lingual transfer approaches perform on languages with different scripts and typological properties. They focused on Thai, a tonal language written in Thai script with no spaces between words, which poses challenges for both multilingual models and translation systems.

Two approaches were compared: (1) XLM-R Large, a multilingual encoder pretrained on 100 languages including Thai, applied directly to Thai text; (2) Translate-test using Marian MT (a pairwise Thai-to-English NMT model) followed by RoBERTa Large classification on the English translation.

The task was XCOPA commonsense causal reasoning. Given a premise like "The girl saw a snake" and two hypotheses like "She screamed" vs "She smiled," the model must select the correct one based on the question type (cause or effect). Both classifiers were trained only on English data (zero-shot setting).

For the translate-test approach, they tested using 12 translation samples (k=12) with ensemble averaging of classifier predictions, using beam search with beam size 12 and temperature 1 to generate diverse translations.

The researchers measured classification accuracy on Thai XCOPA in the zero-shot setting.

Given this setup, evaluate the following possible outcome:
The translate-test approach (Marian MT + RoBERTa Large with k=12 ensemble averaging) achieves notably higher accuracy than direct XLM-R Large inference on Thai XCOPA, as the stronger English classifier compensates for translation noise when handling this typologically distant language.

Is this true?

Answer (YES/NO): YES